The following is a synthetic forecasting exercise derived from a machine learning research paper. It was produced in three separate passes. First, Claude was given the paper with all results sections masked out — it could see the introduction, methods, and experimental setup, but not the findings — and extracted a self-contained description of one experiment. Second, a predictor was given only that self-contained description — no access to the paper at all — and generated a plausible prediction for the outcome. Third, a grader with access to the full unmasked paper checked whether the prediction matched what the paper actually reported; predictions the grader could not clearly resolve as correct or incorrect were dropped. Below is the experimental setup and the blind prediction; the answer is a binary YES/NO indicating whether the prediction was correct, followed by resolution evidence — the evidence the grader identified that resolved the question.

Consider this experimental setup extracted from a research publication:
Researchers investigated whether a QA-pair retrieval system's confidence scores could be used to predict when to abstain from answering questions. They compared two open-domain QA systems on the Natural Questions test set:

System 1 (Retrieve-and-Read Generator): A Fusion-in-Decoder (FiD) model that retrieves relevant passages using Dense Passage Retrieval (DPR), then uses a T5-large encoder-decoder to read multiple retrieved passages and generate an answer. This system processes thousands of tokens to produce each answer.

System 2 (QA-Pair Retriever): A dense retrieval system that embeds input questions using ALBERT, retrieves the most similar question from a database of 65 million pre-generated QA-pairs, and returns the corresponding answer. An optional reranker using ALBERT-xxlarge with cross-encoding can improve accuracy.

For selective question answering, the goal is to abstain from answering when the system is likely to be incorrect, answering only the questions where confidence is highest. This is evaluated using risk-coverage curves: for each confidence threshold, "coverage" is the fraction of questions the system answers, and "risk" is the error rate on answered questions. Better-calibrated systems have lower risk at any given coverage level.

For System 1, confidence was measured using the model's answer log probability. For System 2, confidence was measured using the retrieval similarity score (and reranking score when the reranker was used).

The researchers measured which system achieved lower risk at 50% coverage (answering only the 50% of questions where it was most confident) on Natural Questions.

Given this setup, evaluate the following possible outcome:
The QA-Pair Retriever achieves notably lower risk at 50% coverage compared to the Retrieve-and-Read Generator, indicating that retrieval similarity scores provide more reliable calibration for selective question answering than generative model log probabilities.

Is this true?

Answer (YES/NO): YES